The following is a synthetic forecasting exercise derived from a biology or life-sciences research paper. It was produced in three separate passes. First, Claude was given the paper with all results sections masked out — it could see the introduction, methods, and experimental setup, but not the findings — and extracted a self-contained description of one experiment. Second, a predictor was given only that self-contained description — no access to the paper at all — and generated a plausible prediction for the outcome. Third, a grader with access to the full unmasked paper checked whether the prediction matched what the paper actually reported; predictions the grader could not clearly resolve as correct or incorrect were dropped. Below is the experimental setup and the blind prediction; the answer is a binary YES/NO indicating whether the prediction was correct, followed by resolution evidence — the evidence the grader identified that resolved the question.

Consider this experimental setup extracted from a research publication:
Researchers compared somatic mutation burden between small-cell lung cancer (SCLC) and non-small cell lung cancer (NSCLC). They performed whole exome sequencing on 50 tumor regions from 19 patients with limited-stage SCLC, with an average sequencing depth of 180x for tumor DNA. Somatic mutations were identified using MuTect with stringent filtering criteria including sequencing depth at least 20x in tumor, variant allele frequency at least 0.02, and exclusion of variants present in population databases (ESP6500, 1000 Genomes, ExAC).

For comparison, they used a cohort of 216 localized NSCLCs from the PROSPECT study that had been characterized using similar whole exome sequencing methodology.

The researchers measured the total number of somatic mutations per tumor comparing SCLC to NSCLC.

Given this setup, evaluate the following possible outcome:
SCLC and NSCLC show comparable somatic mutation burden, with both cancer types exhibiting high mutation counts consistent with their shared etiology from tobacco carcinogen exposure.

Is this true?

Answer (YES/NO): YES